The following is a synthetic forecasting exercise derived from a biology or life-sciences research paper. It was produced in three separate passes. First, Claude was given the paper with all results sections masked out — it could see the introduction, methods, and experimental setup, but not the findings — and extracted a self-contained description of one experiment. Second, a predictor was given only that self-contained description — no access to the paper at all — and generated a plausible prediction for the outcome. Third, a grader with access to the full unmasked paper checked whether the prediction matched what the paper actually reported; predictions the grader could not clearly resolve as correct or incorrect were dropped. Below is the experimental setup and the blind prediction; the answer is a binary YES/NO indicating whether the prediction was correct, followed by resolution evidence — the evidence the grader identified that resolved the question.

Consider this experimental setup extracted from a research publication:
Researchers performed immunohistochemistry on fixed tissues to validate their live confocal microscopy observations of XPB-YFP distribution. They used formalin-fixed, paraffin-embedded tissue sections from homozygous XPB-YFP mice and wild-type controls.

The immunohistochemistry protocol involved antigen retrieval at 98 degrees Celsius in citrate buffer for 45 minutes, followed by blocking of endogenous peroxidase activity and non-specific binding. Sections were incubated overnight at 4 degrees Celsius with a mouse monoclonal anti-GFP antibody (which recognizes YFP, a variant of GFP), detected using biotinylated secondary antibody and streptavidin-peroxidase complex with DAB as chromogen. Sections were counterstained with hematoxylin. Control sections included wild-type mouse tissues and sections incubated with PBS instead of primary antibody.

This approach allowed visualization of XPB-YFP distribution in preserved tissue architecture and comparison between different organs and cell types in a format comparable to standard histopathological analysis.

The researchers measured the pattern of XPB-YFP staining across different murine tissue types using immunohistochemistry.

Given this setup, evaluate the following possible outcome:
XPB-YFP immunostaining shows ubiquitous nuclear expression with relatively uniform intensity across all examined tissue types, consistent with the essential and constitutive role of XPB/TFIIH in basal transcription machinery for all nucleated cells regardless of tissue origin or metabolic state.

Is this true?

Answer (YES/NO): NO